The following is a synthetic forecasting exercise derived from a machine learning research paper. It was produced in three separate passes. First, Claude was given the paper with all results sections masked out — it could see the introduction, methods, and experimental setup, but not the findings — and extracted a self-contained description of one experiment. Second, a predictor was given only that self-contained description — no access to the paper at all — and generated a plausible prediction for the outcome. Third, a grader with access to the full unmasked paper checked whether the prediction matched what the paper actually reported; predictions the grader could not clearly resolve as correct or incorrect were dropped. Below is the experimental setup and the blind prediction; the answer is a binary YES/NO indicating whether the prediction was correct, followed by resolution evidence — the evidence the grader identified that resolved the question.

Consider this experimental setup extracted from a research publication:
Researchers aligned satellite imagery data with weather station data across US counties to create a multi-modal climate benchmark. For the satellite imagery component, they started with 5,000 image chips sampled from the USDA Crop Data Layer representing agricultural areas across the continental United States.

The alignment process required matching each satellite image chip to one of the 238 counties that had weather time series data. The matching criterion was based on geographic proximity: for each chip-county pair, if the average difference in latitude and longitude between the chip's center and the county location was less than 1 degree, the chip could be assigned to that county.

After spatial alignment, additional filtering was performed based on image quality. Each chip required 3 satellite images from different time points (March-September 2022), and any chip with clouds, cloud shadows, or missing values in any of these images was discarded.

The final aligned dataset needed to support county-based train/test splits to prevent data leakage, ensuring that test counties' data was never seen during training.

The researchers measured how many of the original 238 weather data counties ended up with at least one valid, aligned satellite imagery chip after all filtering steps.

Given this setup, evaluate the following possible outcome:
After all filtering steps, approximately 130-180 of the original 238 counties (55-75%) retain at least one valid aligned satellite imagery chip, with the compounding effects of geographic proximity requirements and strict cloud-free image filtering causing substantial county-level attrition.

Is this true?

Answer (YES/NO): YES